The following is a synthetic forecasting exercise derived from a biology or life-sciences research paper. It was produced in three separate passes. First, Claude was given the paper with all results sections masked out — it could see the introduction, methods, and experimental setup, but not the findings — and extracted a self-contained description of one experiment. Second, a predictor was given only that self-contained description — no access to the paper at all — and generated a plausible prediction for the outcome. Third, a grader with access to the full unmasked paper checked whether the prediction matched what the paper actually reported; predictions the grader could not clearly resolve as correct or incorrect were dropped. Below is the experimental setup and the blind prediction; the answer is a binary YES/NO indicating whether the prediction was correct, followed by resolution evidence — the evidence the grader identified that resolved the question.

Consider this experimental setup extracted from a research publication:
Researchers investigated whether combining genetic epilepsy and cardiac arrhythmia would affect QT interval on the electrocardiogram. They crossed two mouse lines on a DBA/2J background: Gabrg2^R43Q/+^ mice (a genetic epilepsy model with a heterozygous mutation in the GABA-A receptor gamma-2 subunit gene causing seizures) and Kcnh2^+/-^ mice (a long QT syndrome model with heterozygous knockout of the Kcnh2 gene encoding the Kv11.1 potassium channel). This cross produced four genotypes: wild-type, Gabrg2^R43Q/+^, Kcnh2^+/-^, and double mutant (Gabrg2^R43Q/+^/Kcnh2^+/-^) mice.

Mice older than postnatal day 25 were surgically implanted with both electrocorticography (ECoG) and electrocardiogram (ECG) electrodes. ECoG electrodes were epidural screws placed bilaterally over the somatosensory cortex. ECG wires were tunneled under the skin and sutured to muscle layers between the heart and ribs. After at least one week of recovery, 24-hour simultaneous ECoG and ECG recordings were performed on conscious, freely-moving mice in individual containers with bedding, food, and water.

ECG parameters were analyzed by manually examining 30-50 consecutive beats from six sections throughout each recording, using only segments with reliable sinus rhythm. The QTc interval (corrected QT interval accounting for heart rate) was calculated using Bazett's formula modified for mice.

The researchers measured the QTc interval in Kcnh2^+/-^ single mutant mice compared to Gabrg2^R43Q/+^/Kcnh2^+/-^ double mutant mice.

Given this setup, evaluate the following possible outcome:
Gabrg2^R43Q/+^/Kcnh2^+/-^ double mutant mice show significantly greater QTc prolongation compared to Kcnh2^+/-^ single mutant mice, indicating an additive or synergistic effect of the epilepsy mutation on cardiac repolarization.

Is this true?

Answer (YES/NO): NO